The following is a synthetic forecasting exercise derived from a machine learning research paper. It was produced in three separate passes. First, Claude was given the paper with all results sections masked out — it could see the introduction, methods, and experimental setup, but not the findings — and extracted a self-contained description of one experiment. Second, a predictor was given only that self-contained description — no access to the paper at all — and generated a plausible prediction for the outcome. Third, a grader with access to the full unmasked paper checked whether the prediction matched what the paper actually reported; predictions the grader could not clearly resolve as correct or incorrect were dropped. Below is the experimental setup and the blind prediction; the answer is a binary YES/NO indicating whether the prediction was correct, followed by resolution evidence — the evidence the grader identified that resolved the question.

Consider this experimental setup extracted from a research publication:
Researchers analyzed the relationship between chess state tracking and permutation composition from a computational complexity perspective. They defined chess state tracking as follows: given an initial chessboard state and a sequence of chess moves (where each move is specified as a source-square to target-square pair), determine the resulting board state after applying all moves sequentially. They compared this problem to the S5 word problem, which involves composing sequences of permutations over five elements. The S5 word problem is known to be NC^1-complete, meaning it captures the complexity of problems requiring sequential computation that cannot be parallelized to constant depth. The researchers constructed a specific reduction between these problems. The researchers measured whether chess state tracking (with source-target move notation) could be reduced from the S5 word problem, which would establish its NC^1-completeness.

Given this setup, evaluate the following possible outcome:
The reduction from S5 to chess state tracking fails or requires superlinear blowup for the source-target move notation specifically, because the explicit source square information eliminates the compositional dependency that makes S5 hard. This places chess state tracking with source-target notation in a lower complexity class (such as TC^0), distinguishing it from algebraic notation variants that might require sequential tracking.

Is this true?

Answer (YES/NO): NO